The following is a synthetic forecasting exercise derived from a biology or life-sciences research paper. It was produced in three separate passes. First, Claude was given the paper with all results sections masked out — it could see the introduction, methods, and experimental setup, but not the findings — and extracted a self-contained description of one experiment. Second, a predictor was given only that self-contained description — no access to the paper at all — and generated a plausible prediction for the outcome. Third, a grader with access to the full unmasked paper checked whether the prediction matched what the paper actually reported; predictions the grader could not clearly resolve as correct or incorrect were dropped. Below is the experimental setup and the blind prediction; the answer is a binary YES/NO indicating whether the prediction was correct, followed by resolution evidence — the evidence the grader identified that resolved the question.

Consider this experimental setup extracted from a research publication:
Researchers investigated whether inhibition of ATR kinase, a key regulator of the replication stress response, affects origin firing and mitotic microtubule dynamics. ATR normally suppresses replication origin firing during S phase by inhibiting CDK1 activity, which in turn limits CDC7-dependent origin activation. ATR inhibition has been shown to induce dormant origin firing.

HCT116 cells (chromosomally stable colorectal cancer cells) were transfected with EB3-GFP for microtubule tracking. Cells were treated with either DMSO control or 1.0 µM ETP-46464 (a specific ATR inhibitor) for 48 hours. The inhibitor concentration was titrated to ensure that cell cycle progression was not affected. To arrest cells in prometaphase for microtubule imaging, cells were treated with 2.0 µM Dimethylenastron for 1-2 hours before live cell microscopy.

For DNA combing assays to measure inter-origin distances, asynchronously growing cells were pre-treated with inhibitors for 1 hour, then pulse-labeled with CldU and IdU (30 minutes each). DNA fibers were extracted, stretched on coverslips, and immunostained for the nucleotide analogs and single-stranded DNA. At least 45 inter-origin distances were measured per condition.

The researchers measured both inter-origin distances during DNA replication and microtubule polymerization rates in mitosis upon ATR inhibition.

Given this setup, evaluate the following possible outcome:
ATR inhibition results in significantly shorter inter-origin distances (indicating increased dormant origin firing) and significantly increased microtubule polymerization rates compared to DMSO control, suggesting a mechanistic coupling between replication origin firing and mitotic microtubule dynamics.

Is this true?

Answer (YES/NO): YES